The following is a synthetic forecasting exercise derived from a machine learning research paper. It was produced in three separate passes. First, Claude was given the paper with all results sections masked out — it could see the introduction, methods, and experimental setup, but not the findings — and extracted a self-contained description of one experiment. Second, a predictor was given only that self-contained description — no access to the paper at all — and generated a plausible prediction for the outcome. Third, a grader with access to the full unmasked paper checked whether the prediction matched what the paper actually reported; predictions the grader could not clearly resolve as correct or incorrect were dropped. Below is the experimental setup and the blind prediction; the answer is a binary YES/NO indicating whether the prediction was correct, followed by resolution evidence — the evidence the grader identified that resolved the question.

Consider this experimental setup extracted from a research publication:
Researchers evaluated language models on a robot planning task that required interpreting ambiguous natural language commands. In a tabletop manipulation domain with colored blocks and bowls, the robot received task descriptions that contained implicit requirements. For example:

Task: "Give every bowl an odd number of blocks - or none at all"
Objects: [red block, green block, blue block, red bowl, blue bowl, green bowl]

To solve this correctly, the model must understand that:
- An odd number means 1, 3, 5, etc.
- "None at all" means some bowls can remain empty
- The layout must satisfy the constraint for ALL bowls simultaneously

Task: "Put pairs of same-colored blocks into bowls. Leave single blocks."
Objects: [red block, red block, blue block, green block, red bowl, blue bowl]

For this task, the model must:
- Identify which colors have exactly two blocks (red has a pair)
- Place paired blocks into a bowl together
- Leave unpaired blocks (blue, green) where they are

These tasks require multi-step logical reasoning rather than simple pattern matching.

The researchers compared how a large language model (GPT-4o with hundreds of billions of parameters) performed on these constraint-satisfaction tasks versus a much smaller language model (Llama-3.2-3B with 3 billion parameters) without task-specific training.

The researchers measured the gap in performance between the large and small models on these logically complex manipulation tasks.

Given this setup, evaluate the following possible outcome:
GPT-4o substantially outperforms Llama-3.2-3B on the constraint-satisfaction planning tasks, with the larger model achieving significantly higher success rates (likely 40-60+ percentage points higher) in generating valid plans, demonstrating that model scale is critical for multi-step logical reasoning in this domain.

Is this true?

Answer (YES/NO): YES